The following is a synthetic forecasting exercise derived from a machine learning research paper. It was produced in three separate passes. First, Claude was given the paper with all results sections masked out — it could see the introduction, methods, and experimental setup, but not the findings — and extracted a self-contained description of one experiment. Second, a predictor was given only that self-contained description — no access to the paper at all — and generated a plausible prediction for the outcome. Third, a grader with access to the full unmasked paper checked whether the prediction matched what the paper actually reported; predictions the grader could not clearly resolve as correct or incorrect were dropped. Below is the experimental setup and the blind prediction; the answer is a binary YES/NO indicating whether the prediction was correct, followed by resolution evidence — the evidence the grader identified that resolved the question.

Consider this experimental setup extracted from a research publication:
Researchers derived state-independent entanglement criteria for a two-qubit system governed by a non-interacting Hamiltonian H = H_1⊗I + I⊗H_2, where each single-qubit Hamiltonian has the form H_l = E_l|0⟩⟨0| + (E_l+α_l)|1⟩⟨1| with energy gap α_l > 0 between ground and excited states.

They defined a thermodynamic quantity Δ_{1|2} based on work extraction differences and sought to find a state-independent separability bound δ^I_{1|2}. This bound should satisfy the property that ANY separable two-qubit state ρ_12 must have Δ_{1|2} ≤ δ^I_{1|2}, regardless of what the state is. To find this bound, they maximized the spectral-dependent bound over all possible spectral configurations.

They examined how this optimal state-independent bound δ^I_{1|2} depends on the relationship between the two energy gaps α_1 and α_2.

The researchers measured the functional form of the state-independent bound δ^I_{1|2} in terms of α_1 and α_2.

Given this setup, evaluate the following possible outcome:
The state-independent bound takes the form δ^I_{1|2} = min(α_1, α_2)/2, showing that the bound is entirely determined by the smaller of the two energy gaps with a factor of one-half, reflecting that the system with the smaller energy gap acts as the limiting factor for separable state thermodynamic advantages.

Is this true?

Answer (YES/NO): NO